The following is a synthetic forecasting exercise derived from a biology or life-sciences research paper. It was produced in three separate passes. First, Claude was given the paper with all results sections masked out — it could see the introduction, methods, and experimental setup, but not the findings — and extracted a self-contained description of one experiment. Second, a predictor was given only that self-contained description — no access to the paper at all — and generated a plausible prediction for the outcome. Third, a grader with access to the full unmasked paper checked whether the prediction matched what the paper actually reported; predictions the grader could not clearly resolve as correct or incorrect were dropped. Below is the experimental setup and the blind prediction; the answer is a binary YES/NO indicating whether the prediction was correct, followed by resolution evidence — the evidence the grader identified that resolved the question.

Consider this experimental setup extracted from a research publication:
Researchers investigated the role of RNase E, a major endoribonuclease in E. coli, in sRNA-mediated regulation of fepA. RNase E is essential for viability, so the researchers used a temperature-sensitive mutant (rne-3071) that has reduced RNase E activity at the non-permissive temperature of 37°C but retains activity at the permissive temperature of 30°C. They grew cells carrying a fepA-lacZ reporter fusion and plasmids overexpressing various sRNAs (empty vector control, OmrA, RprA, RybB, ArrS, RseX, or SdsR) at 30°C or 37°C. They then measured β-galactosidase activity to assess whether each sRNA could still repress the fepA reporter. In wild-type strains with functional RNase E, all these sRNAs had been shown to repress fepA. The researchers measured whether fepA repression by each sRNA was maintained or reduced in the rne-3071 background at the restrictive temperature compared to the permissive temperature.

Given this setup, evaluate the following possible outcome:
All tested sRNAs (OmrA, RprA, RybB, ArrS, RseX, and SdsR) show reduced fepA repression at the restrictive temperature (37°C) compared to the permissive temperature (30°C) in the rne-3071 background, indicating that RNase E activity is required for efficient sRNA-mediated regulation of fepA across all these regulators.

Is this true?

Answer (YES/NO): NO